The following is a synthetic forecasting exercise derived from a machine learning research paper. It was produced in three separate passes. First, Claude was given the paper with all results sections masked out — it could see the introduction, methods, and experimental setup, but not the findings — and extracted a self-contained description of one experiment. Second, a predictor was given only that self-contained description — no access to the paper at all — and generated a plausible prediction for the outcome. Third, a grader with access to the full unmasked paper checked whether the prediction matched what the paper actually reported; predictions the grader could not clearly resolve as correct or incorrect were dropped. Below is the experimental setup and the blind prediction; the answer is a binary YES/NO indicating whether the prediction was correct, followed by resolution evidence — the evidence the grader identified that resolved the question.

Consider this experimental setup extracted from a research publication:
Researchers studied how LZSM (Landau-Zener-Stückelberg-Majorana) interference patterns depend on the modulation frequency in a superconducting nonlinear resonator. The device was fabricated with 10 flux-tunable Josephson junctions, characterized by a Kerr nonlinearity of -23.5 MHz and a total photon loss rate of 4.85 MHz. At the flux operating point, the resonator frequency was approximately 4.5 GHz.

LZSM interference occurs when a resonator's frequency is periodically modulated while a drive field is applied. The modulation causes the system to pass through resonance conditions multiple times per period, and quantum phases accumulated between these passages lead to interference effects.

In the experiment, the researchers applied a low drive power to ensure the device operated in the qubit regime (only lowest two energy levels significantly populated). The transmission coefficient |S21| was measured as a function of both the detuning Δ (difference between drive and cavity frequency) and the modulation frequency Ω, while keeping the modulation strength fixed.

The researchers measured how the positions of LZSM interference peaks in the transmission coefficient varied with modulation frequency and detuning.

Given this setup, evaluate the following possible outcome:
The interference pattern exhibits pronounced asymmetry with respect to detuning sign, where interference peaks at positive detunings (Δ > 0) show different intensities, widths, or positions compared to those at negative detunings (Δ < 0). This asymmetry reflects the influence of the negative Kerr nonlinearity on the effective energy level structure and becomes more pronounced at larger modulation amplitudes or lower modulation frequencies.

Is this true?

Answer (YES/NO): NO